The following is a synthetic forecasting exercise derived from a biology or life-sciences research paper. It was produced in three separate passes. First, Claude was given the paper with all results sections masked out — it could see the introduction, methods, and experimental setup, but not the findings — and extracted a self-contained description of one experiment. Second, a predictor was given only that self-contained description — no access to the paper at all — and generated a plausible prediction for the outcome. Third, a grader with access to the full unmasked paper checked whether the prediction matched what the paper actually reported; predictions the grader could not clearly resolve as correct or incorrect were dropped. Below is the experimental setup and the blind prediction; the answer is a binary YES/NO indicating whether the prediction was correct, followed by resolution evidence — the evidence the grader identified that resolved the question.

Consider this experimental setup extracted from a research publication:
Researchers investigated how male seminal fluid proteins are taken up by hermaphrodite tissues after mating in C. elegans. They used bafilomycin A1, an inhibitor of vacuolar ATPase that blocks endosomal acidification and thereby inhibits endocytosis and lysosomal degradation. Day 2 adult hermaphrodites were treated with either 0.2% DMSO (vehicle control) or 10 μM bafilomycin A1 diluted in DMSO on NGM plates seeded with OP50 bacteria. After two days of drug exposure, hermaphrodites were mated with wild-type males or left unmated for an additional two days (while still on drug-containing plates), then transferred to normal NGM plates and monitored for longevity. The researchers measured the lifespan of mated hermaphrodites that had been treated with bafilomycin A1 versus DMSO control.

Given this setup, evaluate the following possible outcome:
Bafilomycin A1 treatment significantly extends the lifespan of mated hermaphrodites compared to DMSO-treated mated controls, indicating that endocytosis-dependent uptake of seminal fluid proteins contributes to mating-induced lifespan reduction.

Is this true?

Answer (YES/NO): YES